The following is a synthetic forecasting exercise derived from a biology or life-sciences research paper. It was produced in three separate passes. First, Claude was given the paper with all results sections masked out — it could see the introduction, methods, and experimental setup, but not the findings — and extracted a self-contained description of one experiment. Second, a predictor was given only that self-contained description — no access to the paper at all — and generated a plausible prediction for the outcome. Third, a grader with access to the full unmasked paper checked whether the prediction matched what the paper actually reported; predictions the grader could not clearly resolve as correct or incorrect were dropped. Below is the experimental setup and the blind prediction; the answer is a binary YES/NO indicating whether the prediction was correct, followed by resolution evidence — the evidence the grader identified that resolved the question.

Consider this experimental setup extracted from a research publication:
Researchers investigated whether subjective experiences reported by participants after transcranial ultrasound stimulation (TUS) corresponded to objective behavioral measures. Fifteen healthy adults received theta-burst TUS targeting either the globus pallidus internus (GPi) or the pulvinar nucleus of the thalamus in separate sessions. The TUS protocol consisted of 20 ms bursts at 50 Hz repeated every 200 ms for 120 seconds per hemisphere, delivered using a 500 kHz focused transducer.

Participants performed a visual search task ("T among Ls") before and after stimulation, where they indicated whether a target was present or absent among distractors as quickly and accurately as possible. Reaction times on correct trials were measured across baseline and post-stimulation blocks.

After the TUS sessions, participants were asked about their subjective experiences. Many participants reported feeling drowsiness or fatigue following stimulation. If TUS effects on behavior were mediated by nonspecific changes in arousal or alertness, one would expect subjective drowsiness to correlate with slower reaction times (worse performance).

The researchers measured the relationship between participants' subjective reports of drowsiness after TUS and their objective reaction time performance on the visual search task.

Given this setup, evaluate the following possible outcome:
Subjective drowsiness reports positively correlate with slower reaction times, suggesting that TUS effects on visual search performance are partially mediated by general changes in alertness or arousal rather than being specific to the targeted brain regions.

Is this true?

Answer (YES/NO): NO